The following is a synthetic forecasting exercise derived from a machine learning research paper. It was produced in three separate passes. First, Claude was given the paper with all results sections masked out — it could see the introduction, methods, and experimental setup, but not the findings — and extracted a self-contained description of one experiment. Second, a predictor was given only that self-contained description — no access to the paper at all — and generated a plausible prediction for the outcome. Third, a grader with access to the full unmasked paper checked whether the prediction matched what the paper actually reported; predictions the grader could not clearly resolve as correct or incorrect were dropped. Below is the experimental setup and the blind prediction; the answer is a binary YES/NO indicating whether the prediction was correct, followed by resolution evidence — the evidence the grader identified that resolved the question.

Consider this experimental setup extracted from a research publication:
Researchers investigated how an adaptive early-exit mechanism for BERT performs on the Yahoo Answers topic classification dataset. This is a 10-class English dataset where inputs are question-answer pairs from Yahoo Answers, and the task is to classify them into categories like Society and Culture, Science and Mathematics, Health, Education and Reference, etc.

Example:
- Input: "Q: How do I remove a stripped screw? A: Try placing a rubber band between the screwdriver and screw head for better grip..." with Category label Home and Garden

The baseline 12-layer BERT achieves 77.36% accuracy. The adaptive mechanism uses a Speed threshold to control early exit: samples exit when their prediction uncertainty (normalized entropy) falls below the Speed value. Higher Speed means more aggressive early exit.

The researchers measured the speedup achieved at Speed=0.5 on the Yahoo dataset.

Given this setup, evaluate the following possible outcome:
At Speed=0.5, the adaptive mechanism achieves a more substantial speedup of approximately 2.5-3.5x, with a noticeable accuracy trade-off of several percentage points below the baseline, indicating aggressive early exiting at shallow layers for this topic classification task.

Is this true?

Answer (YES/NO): NO